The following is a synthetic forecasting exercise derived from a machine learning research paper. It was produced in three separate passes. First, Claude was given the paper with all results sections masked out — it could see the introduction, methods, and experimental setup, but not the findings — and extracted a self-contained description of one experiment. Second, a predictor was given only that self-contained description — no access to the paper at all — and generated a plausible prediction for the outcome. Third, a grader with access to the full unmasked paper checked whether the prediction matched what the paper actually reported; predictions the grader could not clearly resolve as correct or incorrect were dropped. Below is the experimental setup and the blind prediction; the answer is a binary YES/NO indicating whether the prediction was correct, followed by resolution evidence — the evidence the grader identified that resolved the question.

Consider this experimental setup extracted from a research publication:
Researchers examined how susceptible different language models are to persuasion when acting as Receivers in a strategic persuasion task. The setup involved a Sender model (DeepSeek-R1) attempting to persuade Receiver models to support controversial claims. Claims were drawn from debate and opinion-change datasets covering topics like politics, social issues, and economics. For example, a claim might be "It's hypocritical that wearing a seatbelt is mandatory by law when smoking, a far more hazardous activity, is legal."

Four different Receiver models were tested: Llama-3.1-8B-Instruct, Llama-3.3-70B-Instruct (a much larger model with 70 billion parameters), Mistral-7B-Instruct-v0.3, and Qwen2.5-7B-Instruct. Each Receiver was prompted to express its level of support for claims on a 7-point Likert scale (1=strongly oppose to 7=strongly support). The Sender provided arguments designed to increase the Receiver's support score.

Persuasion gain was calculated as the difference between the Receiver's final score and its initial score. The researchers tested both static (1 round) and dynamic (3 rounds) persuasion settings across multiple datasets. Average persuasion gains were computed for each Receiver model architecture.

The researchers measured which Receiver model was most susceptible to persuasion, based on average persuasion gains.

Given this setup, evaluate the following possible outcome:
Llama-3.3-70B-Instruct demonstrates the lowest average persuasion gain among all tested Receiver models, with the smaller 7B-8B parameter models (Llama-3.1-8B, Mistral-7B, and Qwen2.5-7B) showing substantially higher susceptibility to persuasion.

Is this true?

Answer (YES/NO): NO